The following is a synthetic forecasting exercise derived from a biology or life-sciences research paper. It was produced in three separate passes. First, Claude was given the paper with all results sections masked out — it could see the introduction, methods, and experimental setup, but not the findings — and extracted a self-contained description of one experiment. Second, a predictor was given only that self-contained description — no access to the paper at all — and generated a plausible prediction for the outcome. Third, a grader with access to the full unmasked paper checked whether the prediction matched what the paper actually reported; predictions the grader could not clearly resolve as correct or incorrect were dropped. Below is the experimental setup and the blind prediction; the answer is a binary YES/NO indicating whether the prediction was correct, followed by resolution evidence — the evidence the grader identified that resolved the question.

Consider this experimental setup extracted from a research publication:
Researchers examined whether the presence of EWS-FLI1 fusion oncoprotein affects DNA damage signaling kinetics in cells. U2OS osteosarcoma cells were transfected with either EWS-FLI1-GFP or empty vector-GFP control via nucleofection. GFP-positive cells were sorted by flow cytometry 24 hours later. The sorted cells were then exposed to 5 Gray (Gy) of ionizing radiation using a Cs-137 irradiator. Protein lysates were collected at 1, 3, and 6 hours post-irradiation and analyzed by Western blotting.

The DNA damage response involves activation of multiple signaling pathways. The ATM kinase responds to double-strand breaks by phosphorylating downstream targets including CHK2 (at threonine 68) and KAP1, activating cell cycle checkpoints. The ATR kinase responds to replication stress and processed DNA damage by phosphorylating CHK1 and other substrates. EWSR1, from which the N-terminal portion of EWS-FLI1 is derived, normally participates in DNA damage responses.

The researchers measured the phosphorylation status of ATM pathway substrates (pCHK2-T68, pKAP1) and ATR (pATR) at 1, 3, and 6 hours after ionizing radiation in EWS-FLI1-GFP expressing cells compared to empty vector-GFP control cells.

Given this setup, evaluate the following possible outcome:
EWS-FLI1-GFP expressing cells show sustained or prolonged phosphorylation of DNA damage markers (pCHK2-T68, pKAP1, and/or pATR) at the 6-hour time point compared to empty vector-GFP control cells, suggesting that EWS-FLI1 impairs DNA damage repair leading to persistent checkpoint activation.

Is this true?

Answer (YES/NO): NO